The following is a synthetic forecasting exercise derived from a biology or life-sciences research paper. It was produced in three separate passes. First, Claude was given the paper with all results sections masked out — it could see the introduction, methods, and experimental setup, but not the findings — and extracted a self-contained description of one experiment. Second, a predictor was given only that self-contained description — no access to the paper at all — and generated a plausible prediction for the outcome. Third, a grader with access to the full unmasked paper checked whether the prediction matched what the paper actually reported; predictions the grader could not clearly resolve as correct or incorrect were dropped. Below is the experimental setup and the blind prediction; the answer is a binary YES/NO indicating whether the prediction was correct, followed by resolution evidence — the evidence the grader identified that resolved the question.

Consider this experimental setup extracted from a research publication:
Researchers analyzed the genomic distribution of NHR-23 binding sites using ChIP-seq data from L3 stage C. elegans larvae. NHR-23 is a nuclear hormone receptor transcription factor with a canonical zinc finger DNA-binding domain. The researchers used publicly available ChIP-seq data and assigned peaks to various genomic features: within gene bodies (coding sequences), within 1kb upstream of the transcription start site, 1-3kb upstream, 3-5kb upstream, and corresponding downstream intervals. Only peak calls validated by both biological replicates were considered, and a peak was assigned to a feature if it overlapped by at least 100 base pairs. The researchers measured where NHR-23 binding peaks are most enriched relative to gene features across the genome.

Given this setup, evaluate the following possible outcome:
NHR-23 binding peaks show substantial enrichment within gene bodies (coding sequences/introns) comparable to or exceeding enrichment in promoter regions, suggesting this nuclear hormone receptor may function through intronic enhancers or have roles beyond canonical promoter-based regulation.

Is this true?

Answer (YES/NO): NO